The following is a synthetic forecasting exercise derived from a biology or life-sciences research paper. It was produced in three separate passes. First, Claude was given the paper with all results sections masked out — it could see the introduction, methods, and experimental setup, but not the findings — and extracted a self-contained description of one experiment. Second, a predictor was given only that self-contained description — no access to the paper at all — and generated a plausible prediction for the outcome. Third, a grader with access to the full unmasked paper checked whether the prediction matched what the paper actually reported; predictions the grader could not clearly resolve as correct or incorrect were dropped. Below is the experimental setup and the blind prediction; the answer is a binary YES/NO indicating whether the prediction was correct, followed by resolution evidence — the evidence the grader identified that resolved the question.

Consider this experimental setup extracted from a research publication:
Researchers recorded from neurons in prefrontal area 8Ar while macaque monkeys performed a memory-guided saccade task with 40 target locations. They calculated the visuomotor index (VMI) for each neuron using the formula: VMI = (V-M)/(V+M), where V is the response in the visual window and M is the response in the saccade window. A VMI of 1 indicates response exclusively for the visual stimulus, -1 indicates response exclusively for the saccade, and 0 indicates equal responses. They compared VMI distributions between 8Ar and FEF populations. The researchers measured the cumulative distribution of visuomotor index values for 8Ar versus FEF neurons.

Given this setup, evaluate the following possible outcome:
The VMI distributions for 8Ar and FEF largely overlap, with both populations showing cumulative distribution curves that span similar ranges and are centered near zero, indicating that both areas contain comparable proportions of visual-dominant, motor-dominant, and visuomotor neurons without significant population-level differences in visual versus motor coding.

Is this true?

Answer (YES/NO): NO